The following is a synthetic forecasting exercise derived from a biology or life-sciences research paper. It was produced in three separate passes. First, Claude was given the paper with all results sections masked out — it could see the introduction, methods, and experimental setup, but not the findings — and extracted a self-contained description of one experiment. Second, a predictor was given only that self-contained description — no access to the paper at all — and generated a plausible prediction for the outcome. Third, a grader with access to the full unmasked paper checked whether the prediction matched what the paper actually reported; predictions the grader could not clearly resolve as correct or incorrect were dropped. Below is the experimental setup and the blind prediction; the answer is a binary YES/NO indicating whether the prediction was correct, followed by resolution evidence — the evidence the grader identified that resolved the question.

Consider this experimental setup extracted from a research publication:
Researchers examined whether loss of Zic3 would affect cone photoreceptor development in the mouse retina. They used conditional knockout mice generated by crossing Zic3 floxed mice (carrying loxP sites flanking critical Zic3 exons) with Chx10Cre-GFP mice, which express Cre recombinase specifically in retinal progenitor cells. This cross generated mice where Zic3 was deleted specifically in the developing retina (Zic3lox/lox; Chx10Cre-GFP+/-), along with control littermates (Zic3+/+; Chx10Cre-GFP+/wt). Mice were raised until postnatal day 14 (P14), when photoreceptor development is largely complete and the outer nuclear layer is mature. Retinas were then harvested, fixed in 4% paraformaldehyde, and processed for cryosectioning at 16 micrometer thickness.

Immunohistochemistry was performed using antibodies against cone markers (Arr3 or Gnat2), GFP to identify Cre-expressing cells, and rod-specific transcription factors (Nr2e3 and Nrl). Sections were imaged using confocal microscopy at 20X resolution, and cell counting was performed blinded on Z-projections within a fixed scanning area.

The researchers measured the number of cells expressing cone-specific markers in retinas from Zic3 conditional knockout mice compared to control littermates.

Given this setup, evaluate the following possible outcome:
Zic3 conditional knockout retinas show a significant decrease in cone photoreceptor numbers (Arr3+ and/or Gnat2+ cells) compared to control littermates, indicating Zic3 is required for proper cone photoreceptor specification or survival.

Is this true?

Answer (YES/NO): YES